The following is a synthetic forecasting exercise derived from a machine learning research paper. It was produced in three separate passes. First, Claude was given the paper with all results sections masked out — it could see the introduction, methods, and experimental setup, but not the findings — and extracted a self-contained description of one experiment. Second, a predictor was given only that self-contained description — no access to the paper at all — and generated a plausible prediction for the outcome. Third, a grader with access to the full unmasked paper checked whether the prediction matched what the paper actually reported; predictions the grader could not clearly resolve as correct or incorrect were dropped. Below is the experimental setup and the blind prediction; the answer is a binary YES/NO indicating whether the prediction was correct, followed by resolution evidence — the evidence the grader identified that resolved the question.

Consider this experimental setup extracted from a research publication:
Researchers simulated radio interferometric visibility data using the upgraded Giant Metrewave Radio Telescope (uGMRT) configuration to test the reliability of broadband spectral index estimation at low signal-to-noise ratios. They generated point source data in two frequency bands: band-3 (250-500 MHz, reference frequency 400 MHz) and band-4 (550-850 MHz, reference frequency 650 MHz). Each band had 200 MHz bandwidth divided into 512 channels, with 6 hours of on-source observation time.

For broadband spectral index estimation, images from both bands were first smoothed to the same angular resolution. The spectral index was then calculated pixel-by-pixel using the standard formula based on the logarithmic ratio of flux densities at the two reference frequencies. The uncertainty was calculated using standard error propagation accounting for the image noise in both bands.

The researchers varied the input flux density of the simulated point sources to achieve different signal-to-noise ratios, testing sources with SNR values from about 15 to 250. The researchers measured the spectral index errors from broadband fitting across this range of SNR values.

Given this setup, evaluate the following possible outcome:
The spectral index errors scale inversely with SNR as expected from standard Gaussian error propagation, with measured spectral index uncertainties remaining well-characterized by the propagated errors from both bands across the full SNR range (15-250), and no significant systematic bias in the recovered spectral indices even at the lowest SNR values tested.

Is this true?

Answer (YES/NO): YES